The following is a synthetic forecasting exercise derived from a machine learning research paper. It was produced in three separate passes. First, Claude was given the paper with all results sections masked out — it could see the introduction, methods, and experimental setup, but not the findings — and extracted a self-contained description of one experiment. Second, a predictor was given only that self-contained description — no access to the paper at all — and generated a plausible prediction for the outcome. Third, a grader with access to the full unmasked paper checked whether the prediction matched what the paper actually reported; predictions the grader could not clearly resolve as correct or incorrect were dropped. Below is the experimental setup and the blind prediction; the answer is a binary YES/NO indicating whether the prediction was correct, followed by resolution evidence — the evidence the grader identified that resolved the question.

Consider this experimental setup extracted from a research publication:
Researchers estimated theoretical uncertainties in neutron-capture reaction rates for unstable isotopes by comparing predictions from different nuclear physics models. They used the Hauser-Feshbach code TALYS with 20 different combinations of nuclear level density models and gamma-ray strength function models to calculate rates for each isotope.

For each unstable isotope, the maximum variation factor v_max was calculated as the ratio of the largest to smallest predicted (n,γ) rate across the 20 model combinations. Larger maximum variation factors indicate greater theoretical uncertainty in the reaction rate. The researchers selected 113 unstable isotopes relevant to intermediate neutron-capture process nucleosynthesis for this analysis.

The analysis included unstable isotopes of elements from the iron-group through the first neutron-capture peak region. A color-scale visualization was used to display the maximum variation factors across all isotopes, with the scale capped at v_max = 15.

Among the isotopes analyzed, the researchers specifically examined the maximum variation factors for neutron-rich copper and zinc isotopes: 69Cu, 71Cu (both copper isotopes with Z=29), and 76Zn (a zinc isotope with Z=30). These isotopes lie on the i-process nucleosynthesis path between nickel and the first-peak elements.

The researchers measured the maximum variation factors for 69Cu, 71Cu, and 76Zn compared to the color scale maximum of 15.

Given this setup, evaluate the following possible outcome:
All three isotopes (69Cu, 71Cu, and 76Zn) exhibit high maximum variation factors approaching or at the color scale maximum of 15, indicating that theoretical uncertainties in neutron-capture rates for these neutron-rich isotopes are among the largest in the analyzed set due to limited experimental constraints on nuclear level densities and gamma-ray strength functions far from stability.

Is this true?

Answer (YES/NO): YES